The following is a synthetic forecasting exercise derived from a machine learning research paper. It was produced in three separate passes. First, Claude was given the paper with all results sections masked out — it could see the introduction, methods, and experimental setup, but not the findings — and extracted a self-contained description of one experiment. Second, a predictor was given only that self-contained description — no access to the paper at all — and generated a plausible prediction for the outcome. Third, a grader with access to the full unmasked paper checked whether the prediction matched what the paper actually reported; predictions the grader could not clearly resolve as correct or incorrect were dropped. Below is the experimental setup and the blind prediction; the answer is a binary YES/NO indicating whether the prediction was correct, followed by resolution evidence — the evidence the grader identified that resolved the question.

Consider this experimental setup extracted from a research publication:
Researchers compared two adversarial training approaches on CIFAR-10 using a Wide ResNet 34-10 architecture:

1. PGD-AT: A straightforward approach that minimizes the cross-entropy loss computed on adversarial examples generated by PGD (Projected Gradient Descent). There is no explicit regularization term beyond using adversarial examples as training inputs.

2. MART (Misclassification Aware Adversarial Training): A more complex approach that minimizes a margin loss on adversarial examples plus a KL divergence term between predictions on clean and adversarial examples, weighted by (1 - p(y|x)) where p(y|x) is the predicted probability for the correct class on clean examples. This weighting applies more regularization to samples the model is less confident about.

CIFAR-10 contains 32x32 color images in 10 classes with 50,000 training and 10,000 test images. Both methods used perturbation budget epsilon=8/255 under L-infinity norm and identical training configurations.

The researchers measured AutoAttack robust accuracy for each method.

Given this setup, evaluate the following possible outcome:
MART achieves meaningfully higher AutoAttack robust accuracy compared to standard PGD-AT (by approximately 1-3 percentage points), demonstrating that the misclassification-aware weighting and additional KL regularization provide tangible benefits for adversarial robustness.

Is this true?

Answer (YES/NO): NO